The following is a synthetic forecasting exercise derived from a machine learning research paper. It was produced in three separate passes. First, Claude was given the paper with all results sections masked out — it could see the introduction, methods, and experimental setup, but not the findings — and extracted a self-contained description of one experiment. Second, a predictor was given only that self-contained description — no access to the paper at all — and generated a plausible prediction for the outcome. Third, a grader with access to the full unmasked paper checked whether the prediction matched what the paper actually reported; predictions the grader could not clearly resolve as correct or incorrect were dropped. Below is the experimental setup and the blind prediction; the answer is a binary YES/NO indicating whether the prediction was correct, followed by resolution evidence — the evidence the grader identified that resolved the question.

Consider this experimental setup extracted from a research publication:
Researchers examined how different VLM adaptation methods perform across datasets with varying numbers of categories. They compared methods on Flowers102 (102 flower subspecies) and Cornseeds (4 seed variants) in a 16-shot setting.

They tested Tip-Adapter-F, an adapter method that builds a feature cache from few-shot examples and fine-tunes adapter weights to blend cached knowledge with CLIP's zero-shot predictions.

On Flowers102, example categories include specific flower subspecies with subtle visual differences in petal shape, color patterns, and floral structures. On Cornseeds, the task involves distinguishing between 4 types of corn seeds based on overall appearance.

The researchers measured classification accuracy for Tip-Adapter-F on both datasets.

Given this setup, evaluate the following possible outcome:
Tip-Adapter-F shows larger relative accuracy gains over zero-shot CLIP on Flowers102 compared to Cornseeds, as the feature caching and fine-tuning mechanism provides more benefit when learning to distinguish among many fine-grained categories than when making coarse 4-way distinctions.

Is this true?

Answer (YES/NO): NO